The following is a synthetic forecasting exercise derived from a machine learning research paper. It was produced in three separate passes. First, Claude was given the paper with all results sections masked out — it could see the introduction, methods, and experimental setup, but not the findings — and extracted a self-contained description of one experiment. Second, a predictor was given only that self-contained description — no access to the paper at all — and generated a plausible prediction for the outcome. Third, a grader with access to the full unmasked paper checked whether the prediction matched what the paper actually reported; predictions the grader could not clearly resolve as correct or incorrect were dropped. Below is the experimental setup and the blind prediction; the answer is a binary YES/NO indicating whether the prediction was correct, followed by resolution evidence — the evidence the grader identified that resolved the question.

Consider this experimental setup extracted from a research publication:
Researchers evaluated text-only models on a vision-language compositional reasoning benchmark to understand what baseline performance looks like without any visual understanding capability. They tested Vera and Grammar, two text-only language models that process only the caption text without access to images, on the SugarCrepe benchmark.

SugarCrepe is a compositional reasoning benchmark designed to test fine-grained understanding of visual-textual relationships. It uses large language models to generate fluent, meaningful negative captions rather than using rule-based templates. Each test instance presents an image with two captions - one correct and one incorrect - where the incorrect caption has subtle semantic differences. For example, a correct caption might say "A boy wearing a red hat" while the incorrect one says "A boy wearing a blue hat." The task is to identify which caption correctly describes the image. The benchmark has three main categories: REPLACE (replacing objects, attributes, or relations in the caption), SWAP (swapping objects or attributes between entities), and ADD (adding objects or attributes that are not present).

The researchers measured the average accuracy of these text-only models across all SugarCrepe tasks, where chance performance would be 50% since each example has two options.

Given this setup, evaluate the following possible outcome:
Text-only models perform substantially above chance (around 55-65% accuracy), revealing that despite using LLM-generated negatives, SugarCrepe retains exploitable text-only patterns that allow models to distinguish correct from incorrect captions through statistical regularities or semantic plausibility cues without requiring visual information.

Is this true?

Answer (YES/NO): NO